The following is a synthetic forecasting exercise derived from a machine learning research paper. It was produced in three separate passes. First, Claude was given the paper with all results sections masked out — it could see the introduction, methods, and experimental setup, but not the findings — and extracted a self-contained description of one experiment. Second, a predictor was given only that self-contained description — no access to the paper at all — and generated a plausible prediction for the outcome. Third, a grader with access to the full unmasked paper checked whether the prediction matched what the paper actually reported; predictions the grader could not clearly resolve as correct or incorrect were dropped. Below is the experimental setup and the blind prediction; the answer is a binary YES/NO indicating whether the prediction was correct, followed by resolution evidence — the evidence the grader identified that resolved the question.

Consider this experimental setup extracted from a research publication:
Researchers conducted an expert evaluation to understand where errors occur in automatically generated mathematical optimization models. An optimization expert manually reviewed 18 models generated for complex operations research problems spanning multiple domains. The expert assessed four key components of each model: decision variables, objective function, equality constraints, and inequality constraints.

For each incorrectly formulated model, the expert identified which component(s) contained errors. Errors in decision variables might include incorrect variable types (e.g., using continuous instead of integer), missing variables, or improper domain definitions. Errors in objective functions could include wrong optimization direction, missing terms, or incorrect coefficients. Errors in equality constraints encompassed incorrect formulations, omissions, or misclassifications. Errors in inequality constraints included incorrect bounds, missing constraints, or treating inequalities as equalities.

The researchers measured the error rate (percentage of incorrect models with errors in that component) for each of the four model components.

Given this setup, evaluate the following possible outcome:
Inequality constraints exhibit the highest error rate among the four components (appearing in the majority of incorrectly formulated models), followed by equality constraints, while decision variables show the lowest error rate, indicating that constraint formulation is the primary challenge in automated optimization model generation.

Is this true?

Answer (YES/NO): NO